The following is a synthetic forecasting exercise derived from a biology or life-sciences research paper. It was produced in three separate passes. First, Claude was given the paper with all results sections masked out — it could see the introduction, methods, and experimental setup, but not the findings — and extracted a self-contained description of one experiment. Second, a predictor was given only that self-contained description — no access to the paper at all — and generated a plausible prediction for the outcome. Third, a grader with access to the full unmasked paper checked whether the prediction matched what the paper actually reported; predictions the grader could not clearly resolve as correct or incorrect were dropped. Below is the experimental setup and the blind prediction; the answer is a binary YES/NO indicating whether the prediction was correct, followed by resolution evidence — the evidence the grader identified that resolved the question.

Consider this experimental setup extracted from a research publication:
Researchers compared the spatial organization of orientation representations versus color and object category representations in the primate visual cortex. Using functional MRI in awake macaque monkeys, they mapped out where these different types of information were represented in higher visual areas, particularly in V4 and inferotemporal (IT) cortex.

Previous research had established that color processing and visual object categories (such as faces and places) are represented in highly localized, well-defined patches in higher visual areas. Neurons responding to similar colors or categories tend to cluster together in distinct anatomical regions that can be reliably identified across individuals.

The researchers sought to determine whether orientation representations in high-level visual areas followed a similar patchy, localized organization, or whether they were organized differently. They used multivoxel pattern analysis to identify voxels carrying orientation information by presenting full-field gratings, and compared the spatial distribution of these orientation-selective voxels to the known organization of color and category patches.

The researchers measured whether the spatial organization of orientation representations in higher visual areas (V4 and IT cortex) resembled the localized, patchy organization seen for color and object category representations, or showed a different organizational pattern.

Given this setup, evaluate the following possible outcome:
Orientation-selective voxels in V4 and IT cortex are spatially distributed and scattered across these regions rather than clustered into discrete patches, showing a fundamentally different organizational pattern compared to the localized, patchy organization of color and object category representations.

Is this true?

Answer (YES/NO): NO